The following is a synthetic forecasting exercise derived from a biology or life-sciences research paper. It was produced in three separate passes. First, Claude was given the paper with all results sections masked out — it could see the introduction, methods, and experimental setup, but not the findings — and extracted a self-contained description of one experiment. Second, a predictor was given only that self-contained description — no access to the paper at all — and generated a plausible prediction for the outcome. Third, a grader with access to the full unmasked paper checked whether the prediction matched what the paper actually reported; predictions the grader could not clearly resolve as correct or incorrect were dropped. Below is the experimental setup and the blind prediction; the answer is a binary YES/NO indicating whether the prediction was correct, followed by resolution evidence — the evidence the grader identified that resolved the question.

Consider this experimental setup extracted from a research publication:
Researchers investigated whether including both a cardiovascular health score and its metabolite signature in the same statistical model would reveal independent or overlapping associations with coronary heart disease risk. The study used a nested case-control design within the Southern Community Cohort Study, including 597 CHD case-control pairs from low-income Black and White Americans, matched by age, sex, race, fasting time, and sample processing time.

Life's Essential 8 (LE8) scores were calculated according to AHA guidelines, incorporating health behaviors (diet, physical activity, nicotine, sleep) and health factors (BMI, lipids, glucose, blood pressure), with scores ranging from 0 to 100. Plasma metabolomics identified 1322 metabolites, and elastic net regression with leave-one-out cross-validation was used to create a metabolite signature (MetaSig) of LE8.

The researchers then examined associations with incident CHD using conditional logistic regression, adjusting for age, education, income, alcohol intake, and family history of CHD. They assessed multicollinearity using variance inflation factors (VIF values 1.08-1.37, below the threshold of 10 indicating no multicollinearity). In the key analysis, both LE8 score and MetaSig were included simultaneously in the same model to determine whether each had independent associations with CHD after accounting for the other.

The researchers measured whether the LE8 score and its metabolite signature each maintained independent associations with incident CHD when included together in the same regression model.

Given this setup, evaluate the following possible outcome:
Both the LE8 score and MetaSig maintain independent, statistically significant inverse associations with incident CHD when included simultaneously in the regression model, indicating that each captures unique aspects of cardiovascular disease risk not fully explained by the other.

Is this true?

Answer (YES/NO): YES